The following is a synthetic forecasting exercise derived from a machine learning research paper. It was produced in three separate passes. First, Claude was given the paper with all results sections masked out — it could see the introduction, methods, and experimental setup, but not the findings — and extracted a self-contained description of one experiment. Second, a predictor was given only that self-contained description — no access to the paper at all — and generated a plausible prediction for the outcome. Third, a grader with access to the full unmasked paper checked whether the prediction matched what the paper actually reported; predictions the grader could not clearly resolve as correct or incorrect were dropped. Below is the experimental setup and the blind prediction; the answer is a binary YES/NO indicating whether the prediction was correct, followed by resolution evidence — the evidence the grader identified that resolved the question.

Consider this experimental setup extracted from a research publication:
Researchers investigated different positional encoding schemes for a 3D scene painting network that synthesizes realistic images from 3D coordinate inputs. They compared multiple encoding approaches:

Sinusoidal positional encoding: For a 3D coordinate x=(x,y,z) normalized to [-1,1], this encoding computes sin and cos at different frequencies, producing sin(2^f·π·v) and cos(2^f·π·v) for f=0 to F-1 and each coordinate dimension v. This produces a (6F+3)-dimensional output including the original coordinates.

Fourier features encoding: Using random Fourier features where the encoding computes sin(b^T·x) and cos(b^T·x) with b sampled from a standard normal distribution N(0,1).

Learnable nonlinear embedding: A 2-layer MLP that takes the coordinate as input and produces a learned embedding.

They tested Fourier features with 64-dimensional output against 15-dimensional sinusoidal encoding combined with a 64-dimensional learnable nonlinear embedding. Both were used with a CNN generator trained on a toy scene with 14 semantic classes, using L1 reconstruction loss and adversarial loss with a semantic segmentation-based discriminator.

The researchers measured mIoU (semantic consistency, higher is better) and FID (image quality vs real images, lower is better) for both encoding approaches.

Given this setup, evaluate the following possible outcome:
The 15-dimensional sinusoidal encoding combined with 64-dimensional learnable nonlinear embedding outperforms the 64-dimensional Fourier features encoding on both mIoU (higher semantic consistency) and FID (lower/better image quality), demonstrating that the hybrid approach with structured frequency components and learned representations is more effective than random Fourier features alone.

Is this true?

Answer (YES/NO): YES